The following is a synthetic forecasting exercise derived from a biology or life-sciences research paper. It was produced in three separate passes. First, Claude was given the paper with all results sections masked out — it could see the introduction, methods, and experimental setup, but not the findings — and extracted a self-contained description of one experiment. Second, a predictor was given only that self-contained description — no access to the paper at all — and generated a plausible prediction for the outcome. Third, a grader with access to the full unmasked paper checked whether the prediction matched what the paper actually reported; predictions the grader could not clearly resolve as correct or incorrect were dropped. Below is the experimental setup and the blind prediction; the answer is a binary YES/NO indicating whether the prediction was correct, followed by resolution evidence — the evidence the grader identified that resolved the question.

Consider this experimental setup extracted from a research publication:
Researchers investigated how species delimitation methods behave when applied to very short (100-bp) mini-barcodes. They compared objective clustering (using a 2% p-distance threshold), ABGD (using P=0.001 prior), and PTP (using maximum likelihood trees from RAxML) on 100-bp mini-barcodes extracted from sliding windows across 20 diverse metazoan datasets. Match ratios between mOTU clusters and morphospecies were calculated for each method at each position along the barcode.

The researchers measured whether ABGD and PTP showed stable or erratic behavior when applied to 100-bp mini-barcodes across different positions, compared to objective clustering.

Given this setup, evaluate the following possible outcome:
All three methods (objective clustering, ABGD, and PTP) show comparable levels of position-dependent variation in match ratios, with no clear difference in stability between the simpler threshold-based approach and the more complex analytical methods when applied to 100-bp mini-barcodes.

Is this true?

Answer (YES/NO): NO